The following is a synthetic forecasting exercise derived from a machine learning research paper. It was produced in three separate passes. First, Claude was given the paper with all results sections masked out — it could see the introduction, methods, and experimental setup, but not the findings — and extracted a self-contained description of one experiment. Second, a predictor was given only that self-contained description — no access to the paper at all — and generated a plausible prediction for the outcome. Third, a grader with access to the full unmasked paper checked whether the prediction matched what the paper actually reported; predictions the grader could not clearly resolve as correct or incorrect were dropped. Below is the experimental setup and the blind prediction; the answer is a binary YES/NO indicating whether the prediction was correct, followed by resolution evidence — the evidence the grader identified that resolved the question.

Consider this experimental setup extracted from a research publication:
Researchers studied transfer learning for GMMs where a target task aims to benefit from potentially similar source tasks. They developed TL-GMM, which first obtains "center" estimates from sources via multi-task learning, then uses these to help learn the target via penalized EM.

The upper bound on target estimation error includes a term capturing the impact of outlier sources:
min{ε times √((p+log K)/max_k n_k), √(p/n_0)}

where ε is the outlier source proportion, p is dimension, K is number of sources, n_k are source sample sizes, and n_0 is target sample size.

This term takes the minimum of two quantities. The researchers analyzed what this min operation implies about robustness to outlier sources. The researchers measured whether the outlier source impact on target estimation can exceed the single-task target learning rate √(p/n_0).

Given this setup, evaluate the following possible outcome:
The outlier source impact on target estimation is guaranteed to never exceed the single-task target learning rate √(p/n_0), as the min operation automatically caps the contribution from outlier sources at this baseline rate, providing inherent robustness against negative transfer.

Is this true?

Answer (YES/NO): YES